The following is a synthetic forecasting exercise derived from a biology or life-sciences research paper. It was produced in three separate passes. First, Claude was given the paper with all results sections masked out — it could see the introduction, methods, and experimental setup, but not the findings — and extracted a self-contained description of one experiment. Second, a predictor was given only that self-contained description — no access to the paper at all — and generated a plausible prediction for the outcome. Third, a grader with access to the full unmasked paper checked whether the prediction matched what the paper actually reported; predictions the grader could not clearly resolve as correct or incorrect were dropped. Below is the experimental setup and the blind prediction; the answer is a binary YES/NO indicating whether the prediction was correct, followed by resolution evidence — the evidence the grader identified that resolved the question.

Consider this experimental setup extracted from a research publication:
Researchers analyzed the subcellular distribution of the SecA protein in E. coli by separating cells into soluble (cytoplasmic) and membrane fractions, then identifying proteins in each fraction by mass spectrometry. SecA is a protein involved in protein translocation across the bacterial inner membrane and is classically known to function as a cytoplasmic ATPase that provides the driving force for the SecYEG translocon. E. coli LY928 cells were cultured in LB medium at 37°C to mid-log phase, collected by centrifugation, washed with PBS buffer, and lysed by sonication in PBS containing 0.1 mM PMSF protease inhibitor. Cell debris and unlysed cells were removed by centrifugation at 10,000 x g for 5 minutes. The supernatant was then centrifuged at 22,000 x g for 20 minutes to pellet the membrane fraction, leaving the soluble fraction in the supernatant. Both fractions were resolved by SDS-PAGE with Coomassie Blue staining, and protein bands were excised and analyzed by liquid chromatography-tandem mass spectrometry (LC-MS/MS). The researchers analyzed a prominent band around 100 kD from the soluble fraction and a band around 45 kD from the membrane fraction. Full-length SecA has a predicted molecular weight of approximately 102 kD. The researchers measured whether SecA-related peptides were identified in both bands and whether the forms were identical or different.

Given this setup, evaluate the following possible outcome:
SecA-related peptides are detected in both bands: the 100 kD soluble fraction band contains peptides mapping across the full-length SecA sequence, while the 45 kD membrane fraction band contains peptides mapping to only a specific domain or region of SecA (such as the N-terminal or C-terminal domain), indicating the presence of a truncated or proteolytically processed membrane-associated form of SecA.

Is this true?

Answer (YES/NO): YES